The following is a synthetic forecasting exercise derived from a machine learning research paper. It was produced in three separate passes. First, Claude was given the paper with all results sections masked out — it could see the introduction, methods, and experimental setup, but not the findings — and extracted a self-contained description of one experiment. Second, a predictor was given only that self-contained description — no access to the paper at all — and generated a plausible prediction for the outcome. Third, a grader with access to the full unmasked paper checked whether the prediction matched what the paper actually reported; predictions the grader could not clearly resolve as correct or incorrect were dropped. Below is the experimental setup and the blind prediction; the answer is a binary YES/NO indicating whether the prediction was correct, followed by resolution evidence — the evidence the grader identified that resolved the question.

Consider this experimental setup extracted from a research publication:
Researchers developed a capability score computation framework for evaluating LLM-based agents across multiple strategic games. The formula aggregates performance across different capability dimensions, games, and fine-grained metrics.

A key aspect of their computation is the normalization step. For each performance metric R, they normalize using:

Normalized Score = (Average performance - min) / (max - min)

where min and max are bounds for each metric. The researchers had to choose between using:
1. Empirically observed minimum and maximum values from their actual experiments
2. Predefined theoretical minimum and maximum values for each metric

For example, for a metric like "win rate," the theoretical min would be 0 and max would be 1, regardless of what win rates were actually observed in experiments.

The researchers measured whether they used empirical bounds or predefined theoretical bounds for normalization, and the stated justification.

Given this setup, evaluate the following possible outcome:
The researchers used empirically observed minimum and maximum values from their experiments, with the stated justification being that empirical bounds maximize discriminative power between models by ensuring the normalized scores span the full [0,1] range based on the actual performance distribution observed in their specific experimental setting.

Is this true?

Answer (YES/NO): NO